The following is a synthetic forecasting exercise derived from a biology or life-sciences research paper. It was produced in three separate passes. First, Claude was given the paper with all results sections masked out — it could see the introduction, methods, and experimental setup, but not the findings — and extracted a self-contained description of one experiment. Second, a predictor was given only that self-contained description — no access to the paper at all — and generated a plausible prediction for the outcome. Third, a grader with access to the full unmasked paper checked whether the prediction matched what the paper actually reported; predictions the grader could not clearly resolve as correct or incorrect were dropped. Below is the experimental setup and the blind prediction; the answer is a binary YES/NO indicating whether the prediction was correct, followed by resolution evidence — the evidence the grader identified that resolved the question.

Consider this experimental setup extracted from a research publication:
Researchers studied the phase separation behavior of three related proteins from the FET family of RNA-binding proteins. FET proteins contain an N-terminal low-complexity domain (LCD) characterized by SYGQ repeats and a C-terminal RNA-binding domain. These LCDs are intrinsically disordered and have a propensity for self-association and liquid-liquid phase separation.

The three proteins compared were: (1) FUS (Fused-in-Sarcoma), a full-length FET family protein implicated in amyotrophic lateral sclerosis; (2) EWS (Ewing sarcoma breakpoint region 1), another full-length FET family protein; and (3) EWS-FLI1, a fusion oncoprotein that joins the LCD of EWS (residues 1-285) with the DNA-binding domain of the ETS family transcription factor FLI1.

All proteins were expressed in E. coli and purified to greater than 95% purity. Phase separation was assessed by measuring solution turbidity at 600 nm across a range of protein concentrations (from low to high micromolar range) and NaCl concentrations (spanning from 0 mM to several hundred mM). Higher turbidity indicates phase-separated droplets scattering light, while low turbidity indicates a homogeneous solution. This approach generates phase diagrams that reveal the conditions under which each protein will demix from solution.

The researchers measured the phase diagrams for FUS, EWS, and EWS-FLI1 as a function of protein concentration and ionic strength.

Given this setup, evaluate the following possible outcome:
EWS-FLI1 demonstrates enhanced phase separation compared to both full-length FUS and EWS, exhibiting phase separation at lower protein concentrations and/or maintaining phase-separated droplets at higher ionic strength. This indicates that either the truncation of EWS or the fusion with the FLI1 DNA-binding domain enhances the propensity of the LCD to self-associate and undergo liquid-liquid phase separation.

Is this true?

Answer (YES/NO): NO